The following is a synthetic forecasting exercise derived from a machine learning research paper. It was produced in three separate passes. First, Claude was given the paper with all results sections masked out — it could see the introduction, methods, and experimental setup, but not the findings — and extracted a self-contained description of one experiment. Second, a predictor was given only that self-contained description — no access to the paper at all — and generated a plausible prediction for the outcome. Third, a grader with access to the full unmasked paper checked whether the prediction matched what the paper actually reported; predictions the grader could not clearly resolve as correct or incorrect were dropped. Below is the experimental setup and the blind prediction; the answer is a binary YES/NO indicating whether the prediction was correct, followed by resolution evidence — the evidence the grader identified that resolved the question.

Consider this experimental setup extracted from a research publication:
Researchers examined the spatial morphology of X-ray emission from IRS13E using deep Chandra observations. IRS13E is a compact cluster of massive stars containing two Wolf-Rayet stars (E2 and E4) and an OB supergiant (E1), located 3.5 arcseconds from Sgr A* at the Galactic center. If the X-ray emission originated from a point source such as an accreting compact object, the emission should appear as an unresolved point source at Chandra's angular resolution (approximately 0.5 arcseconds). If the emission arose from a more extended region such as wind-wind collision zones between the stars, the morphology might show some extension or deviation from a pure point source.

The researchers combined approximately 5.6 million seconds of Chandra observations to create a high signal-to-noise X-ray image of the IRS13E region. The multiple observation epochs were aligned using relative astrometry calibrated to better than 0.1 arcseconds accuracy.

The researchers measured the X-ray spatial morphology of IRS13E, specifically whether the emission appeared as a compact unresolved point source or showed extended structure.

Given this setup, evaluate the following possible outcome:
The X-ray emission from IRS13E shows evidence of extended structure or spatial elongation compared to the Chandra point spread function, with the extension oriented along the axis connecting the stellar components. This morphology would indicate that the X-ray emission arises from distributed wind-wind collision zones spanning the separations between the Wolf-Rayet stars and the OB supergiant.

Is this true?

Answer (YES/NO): NO